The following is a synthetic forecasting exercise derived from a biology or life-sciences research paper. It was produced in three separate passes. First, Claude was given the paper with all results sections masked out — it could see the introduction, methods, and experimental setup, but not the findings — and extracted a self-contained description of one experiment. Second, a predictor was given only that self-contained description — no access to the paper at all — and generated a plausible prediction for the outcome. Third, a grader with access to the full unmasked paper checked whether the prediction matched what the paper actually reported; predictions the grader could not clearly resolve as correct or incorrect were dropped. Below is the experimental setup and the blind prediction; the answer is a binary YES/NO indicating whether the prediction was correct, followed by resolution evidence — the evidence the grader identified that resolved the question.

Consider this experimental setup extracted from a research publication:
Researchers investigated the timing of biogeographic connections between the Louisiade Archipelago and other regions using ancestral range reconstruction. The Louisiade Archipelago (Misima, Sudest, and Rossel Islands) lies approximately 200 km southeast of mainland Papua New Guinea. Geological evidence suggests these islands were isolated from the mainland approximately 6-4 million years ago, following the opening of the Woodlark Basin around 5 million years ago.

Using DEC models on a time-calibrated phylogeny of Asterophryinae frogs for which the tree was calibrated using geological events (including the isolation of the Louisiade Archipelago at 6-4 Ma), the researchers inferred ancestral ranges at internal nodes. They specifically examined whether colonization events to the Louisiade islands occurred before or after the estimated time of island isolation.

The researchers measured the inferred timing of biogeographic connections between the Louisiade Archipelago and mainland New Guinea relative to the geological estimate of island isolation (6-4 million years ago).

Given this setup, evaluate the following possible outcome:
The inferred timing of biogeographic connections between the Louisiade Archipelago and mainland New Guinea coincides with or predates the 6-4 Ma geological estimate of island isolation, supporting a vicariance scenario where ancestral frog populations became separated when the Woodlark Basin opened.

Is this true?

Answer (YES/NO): YES